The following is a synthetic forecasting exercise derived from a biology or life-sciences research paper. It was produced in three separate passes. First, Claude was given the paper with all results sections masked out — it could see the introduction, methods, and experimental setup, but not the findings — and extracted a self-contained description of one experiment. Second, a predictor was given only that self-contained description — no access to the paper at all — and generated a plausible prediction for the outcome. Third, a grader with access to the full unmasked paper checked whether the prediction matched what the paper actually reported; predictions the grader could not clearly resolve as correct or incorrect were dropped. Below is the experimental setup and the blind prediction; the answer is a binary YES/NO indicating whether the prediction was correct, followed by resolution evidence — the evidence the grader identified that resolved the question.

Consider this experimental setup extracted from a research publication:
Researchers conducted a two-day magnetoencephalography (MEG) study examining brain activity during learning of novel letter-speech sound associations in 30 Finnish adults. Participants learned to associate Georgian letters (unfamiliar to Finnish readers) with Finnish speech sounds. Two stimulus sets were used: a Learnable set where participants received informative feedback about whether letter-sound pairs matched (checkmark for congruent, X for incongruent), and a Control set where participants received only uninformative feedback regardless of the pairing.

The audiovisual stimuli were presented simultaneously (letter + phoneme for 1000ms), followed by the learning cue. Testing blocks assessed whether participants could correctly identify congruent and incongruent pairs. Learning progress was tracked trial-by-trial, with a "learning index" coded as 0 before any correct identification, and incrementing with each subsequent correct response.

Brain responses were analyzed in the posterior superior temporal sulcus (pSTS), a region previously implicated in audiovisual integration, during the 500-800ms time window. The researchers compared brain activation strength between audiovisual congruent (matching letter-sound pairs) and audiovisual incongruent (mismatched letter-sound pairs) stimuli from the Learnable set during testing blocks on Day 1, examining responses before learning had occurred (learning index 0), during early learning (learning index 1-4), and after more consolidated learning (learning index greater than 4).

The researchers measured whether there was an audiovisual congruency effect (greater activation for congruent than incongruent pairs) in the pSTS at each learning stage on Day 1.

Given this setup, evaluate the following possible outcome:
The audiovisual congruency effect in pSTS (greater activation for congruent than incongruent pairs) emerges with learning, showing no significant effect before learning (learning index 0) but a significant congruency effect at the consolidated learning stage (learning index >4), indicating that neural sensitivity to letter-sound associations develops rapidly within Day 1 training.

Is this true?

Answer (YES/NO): YES